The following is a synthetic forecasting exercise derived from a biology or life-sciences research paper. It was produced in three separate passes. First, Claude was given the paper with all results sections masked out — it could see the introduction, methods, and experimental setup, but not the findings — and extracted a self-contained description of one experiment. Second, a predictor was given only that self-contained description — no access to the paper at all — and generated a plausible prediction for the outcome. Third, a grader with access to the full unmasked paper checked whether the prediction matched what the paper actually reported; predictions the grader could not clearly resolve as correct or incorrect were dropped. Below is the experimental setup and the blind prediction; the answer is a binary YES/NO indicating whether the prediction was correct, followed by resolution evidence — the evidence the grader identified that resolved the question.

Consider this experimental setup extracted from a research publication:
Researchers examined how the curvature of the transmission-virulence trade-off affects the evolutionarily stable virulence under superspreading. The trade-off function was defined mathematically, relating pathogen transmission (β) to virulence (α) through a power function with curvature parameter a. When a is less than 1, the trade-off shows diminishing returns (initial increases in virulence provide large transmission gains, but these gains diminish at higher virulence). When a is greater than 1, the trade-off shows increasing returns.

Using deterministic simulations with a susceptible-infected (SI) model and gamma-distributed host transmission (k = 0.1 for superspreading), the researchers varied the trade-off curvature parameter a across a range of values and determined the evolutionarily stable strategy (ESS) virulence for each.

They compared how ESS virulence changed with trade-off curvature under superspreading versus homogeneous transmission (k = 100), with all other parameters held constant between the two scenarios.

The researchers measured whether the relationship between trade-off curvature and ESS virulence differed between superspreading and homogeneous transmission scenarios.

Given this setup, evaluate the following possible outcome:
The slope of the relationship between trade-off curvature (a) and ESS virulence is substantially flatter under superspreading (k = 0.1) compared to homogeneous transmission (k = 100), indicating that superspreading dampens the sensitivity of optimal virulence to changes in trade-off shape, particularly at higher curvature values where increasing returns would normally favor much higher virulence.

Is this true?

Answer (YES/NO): NO